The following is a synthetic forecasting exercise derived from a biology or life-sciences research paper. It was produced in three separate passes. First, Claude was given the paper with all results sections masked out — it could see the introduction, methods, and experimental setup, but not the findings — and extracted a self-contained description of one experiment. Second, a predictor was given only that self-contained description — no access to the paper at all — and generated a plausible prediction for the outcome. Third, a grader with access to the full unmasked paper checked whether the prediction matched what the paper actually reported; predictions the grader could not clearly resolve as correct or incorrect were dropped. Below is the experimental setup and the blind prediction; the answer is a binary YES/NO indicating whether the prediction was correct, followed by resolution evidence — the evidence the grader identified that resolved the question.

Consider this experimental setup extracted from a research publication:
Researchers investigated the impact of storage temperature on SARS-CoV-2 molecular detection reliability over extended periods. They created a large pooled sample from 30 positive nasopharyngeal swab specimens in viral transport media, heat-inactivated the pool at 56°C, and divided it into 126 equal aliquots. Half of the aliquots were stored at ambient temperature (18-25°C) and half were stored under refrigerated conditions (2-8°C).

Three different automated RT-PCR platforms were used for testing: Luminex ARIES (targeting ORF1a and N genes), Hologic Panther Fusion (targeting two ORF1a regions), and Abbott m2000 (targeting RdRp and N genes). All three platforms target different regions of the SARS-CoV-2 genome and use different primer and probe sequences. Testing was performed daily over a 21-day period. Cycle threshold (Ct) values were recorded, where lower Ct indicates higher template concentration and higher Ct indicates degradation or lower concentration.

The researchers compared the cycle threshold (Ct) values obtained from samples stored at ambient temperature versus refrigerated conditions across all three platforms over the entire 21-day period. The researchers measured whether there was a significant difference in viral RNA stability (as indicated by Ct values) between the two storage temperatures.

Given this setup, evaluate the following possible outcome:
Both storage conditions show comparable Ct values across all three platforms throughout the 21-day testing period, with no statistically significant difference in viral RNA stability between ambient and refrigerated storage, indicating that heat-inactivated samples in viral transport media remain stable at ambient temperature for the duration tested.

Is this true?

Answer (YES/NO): NO